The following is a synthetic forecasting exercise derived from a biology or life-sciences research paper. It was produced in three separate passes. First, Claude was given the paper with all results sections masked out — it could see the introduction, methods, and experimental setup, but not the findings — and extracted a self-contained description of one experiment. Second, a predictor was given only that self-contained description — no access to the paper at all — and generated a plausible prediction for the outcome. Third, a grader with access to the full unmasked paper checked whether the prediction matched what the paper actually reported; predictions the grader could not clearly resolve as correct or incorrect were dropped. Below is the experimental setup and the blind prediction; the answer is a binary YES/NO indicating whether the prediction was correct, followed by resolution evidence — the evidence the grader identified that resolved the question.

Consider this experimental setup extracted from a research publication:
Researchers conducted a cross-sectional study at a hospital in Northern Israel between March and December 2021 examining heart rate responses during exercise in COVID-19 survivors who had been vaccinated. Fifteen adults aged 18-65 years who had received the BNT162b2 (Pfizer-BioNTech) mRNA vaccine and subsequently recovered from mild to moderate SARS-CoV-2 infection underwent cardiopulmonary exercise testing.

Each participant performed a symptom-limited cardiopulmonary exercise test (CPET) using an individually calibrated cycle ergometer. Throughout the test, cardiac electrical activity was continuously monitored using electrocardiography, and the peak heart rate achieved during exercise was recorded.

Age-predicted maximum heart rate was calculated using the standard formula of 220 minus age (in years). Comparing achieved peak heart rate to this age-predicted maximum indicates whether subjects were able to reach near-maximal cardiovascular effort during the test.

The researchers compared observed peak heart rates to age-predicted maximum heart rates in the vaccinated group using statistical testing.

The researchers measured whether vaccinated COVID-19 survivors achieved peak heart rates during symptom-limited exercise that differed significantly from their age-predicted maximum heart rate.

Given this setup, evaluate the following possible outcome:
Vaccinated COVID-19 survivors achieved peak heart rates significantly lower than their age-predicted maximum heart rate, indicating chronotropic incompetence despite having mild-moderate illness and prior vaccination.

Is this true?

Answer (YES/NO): NO